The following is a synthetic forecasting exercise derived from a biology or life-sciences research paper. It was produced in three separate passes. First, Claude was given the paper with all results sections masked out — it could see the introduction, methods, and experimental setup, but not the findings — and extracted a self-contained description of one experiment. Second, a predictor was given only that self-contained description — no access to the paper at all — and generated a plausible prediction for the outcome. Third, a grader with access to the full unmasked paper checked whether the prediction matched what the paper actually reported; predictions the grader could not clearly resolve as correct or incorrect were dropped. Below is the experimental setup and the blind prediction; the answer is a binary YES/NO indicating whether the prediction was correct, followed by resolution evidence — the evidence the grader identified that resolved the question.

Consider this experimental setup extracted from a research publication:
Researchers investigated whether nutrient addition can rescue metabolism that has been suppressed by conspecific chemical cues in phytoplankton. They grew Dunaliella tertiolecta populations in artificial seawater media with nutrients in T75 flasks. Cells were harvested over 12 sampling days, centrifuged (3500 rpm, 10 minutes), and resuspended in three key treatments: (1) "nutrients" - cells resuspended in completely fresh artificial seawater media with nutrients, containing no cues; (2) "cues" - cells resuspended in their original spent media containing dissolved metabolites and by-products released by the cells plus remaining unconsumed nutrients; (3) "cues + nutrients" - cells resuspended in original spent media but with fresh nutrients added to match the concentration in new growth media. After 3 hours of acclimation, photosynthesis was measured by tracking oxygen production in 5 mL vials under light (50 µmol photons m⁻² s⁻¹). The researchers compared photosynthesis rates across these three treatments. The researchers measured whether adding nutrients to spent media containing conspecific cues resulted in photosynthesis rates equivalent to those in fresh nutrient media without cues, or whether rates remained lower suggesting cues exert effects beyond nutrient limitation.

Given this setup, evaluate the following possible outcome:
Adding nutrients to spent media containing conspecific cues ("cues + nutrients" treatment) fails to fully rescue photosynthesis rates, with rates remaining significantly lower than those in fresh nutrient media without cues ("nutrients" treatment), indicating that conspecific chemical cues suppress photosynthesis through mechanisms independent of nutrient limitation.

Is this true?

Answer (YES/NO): YES